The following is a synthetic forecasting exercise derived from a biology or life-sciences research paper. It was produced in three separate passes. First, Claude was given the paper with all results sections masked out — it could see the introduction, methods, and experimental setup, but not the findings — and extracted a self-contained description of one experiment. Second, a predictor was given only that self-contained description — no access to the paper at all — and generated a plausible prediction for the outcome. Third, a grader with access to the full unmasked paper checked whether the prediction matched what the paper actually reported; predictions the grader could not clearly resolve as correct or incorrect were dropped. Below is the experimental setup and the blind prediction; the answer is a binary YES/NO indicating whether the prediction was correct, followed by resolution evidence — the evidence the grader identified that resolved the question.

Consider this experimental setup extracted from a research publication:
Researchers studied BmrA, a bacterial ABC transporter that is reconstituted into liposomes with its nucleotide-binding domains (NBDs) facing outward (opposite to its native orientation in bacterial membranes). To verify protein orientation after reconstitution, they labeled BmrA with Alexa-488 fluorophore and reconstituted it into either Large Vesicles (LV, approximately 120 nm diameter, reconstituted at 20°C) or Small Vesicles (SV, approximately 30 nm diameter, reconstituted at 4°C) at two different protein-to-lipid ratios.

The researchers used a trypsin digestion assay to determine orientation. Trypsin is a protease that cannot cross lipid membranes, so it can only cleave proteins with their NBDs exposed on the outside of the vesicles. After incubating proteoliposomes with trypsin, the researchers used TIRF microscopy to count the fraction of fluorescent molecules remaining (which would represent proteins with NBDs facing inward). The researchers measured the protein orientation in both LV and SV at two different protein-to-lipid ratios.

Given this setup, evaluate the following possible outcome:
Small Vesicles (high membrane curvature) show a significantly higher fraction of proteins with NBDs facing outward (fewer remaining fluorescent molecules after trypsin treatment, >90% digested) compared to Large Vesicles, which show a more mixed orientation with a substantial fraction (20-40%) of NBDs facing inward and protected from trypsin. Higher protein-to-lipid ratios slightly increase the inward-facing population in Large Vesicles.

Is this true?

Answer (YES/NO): NO